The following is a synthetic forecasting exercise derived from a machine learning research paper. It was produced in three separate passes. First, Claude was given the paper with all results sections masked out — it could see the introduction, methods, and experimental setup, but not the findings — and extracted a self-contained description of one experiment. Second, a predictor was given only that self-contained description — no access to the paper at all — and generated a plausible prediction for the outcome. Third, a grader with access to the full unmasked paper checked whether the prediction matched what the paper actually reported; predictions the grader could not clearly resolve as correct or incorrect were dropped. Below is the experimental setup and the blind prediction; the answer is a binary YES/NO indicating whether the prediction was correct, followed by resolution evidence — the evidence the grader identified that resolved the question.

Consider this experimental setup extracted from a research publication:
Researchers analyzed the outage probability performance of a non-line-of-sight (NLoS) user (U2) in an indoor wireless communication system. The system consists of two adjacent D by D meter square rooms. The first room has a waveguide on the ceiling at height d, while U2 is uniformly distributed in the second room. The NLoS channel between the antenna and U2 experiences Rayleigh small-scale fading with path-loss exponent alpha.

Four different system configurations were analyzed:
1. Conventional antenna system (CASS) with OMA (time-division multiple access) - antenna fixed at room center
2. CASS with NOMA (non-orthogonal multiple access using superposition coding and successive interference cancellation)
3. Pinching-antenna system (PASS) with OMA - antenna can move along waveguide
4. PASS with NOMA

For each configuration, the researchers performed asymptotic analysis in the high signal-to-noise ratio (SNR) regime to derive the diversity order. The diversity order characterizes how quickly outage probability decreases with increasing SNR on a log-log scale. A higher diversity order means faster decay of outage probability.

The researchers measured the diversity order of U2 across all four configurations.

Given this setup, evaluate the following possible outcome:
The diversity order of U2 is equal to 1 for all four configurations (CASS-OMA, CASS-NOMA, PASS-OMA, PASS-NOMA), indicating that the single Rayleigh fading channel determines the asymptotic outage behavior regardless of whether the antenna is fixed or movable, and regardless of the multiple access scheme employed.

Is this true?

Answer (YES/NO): YES